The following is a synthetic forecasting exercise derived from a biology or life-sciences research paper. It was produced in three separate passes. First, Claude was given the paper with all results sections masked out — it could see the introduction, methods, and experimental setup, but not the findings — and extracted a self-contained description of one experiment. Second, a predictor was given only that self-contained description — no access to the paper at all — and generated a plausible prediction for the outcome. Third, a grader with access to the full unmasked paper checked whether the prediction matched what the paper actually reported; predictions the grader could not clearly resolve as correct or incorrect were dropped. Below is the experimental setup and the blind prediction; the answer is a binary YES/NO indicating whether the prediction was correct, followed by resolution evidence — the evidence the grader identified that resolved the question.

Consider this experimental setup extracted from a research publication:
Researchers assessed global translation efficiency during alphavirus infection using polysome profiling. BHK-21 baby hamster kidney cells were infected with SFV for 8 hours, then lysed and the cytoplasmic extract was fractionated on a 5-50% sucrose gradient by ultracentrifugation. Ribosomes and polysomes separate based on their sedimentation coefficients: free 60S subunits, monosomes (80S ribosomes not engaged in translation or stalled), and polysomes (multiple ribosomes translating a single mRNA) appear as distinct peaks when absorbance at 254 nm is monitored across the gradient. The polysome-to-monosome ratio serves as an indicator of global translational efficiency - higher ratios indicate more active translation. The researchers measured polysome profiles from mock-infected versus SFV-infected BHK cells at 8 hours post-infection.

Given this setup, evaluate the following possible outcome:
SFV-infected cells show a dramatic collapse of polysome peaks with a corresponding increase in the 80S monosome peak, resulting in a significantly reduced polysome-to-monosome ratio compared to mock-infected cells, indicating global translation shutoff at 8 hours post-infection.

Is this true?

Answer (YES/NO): NO